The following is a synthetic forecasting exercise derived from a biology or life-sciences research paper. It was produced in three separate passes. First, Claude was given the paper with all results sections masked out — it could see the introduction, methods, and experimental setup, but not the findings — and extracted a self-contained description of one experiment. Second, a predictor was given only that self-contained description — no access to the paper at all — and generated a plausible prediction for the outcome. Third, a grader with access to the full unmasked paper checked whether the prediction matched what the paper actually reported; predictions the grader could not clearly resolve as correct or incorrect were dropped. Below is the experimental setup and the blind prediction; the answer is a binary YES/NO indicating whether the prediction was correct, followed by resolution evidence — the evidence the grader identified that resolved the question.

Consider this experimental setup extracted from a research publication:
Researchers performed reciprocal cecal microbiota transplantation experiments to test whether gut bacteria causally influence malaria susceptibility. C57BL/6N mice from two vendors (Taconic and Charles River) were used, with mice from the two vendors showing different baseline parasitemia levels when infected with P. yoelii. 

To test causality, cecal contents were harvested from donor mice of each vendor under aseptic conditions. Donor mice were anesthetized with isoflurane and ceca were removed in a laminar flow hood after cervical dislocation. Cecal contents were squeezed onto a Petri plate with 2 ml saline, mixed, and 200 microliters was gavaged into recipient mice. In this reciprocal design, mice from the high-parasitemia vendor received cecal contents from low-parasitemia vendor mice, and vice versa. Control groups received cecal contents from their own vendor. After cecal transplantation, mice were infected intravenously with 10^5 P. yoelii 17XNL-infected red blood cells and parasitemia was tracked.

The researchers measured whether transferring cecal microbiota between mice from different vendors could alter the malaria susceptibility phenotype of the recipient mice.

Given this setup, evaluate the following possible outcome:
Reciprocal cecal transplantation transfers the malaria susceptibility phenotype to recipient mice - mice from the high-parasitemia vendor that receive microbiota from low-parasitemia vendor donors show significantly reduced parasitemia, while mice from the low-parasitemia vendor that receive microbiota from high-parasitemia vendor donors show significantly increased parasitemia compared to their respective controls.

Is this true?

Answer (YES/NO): NO